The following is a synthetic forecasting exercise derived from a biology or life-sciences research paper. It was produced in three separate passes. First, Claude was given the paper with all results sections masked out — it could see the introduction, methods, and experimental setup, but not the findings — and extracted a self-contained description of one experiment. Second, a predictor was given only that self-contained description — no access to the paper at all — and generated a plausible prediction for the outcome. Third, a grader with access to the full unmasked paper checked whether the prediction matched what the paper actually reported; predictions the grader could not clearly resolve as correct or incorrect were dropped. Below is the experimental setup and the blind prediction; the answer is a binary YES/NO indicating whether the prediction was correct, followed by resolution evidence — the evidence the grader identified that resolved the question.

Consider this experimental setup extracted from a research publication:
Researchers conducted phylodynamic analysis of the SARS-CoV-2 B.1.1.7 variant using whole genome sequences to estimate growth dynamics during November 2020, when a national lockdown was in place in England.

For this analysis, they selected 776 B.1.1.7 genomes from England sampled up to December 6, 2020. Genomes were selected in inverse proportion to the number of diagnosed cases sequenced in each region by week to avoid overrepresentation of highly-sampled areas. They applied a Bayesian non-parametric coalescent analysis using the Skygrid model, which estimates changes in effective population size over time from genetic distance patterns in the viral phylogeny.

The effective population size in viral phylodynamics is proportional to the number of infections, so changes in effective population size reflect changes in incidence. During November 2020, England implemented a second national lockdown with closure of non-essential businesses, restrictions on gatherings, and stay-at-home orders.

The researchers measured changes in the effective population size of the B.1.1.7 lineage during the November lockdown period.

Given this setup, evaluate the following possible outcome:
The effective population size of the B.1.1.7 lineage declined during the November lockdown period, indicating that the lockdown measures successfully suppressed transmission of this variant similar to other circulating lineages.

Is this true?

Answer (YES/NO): NO